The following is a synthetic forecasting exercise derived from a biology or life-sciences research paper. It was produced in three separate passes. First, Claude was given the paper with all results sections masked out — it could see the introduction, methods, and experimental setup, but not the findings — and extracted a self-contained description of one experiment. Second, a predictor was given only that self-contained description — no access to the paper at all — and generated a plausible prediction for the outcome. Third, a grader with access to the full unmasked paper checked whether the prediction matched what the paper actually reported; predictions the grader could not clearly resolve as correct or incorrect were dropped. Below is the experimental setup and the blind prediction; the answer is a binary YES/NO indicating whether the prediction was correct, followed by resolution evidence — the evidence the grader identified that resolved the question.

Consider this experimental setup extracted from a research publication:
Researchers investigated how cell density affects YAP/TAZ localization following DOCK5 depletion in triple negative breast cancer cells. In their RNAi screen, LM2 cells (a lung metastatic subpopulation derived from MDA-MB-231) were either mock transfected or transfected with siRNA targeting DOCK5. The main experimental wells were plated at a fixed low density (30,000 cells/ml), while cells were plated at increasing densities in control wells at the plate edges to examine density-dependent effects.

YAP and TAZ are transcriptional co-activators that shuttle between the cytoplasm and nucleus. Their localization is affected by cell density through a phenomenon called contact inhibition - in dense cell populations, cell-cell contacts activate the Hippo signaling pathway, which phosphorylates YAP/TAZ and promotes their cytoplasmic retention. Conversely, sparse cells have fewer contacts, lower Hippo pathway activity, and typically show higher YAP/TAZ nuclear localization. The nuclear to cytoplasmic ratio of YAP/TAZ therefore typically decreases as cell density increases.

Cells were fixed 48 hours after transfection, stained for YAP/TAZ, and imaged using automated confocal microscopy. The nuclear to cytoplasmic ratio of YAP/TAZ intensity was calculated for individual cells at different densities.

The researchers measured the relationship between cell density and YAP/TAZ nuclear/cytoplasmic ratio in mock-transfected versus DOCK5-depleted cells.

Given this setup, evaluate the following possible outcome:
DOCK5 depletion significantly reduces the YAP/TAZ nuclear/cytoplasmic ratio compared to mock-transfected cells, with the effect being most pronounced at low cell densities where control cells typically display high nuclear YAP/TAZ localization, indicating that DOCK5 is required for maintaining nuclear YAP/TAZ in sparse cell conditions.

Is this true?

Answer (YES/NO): YES